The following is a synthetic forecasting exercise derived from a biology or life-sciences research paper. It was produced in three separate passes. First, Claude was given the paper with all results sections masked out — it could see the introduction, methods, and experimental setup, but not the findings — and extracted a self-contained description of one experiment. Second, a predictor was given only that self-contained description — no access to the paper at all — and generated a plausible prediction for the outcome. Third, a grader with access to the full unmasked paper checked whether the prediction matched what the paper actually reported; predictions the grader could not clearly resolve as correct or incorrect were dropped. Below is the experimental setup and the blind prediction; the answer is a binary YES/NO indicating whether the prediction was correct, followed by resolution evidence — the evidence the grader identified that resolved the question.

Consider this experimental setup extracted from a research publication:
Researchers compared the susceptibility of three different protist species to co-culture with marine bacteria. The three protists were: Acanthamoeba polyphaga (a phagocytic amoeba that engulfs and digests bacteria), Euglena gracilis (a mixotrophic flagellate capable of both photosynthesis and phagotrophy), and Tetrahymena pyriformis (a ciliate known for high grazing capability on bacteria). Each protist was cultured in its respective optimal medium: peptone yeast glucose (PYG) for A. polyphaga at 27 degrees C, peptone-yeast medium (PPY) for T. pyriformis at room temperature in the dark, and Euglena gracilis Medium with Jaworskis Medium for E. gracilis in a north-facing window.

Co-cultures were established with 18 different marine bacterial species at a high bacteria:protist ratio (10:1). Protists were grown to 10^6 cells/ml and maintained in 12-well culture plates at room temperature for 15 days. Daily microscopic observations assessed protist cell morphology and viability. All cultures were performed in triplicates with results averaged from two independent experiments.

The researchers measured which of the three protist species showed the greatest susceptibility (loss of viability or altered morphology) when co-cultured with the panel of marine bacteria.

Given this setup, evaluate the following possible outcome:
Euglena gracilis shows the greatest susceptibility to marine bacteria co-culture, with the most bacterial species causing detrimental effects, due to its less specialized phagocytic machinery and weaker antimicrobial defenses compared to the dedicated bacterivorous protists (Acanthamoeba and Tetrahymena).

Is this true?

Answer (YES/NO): NO